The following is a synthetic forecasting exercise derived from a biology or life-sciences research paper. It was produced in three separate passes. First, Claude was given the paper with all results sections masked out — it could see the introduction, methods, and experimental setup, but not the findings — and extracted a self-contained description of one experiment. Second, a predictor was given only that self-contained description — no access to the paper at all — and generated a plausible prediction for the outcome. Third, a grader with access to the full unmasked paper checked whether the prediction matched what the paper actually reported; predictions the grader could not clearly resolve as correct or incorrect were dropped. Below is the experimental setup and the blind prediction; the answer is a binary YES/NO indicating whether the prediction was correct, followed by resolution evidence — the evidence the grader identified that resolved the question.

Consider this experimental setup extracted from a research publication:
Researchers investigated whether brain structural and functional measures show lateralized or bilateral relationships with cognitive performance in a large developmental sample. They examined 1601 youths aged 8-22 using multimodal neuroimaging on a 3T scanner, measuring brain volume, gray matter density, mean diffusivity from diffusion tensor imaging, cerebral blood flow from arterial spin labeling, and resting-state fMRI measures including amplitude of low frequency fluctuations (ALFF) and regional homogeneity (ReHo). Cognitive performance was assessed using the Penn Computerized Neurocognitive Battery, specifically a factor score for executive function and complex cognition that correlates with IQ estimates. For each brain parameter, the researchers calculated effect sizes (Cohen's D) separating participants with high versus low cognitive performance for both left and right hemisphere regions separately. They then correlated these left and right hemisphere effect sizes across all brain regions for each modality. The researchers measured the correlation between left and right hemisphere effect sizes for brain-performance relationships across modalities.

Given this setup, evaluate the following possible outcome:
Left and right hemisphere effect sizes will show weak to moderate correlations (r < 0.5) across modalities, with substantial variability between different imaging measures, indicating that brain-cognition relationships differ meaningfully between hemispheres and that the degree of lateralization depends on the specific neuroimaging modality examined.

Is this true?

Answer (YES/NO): NO